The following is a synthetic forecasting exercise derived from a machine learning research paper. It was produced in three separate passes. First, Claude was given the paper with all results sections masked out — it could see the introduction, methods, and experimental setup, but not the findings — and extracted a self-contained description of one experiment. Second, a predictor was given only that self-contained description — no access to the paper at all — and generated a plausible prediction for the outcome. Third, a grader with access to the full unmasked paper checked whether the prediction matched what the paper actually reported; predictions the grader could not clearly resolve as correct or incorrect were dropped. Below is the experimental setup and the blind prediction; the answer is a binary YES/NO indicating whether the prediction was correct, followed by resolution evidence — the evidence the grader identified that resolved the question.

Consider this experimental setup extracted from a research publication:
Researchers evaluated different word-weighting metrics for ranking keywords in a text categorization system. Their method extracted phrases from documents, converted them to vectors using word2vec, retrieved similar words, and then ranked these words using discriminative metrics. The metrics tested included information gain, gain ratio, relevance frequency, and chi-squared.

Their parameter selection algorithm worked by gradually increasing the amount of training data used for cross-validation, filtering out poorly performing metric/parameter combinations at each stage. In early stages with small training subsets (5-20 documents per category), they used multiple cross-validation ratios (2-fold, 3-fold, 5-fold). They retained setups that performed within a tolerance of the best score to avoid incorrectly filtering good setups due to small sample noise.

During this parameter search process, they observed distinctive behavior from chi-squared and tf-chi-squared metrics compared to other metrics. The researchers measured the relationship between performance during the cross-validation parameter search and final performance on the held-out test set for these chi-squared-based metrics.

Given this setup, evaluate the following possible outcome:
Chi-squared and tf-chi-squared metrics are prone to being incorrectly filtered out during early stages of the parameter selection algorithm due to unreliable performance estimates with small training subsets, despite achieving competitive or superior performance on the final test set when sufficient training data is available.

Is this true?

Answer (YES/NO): NO